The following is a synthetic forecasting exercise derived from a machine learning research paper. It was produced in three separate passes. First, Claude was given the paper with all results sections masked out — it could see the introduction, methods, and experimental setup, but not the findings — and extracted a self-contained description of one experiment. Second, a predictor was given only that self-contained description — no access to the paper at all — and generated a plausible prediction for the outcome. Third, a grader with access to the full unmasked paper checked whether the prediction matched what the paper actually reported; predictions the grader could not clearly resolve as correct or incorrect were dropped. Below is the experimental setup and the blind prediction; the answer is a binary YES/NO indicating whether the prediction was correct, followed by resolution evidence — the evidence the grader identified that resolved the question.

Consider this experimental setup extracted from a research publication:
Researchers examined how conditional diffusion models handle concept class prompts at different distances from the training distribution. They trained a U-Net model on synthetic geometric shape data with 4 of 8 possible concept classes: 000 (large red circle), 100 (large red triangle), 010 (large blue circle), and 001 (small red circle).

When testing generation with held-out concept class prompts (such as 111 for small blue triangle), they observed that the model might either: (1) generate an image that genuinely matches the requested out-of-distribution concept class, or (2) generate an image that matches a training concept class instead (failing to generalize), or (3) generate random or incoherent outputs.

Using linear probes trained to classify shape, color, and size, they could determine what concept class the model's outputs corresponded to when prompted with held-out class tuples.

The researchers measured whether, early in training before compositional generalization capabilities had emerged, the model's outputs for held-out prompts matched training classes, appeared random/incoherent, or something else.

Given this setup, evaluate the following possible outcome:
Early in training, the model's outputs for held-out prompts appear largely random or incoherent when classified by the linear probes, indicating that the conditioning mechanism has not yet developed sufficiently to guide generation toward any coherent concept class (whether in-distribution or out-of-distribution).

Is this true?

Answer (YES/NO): NO